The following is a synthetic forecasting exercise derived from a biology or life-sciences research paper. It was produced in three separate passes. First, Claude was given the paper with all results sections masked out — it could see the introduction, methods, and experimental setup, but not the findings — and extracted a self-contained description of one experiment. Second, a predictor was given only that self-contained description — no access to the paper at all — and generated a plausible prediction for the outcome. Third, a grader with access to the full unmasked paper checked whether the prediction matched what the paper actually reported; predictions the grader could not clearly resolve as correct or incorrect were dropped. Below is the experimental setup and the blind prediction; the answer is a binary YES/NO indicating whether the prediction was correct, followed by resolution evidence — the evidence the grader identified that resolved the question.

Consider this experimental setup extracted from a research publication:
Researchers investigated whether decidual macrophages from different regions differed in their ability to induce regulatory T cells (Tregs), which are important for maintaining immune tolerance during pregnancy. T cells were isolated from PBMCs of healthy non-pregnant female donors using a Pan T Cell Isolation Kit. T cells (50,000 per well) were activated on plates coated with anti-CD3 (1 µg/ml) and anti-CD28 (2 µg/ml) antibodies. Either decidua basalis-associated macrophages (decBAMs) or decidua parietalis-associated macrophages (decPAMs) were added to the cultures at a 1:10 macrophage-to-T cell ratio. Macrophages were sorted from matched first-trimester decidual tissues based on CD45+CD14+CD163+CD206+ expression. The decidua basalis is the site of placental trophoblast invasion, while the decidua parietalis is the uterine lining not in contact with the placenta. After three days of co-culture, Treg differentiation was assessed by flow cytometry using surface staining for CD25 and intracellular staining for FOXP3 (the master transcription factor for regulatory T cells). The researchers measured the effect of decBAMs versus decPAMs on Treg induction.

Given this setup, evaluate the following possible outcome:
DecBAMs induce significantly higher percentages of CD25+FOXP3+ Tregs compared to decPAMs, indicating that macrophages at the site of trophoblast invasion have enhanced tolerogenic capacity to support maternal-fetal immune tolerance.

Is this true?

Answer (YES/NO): YES